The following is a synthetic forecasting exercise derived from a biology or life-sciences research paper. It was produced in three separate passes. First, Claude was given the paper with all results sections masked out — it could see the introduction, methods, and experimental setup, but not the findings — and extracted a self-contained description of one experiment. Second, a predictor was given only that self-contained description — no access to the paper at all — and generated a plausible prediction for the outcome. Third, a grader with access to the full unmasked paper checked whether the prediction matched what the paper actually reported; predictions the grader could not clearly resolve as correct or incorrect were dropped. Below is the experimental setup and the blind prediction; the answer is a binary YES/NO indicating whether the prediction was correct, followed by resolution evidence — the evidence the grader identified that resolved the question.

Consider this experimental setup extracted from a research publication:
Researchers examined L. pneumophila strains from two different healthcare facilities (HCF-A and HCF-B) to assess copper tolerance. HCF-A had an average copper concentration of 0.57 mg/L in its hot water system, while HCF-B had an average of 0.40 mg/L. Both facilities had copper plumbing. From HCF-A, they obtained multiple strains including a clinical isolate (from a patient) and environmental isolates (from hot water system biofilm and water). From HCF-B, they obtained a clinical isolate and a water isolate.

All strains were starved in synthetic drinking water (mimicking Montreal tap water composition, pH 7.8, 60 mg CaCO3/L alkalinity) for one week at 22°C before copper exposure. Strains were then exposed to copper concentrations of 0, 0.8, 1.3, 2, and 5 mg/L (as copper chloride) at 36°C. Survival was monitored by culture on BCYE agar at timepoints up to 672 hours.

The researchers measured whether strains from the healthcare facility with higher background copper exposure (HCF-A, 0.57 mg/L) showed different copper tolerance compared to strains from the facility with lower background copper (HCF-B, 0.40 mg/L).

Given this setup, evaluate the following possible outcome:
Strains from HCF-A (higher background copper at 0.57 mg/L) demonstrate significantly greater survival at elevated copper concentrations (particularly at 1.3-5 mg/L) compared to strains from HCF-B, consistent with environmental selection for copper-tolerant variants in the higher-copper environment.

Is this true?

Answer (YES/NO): NO